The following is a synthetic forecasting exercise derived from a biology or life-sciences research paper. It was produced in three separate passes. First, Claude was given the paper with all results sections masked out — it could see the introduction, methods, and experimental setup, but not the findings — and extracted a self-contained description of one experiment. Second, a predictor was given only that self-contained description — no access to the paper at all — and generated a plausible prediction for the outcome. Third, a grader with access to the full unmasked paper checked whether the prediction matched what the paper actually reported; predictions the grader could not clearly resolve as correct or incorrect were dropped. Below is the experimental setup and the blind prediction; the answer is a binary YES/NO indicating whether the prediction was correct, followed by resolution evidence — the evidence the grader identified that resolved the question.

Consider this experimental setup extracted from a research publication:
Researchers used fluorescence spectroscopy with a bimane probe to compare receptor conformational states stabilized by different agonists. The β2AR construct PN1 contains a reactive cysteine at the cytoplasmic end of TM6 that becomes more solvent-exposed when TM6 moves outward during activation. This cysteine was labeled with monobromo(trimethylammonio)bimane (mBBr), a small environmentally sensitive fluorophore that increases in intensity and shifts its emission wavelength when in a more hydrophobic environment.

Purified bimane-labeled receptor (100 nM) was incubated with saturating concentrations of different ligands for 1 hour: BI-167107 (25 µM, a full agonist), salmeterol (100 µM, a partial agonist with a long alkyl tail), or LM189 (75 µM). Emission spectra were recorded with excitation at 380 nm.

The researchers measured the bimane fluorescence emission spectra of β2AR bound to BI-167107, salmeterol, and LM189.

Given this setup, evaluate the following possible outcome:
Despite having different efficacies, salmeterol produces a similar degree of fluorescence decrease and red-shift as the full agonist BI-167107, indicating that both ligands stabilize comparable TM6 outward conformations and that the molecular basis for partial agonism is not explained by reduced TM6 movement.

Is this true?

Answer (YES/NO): NO